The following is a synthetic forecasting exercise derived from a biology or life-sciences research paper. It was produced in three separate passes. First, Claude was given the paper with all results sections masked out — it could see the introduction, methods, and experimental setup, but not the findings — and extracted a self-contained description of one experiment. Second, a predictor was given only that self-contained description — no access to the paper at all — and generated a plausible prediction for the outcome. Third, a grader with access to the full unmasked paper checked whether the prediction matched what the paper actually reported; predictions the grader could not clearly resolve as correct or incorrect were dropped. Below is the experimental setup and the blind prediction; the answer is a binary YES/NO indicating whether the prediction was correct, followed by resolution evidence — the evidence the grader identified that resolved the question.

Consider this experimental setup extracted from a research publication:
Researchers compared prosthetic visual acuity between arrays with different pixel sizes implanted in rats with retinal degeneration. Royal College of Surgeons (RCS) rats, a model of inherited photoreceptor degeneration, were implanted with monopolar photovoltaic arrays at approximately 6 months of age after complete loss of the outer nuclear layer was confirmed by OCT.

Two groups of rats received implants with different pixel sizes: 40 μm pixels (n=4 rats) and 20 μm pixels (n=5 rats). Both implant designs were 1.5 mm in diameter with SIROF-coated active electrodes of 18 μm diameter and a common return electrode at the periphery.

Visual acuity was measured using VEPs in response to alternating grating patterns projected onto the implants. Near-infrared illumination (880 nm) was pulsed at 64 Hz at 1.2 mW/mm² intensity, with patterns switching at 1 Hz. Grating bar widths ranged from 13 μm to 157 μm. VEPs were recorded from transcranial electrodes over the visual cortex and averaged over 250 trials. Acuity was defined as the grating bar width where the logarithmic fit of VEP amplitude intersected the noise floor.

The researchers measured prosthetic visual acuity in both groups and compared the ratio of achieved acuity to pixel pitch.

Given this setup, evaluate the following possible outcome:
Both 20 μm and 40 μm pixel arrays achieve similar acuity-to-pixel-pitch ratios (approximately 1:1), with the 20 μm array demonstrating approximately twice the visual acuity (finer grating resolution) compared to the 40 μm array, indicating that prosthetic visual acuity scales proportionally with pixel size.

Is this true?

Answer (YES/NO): NO